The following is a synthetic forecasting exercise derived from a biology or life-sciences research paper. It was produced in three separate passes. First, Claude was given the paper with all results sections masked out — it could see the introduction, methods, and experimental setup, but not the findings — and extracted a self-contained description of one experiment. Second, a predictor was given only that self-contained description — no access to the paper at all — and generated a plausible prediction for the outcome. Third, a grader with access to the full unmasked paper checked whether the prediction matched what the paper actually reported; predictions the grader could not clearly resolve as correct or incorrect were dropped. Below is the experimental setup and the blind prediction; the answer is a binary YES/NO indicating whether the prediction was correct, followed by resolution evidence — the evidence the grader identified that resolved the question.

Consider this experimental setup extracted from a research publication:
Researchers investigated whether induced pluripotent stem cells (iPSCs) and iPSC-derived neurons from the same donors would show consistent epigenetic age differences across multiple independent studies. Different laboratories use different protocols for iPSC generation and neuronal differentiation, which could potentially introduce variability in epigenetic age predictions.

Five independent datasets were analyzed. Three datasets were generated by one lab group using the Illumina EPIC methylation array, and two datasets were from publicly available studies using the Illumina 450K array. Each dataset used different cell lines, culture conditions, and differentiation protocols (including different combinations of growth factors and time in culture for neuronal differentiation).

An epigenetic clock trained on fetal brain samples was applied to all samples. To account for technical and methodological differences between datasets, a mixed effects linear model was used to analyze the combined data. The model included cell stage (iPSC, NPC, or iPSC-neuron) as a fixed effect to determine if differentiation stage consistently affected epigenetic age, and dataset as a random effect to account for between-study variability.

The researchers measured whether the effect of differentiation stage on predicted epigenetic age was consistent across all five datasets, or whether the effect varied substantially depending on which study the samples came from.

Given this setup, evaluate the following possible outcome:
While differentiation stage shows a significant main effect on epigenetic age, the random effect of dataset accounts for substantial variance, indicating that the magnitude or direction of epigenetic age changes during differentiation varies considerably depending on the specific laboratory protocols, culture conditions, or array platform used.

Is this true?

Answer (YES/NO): NO